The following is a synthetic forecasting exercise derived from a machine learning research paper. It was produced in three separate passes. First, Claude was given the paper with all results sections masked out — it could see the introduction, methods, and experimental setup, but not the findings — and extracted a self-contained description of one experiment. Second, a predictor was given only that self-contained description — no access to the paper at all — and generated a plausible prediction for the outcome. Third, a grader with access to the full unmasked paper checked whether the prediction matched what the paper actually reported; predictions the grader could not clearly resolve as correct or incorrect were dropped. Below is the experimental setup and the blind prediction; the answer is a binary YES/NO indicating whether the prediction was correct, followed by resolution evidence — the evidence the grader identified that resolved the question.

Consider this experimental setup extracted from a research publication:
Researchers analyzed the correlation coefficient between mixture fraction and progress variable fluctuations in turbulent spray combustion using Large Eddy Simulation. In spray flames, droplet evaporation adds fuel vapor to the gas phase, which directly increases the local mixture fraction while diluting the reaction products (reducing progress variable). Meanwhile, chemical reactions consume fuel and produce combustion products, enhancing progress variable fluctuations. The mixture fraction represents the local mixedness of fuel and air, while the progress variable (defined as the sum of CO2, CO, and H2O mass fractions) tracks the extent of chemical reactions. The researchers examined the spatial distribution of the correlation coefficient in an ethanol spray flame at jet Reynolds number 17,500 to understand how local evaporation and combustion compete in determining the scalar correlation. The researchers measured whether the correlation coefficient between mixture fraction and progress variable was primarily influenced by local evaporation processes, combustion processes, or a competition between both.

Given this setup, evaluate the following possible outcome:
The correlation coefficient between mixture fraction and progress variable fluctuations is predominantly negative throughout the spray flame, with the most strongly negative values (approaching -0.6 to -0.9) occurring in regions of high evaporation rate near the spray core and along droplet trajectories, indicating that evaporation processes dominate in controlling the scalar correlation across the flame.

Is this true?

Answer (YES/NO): NO